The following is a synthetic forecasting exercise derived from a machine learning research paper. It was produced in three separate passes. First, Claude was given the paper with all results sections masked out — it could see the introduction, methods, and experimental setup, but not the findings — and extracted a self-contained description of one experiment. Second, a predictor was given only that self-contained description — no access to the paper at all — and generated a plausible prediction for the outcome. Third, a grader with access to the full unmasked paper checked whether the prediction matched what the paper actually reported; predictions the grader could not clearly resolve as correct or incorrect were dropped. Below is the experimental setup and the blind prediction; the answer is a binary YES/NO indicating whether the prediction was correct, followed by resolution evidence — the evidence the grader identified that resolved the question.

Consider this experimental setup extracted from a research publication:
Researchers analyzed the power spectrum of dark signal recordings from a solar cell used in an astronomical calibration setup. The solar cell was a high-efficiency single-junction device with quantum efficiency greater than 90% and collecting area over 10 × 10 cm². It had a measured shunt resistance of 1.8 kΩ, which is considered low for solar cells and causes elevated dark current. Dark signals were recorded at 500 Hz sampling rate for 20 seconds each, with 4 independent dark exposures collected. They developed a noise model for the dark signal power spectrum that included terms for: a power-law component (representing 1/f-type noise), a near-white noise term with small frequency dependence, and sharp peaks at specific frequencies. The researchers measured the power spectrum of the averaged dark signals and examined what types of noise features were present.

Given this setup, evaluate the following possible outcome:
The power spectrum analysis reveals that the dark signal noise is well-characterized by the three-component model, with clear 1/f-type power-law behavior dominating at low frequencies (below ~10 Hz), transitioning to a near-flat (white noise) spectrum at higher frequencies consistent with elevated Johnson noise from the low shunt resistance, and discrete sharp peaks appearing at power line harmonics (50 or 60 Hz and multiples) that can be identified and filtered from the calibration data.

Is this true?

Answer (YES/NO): NO